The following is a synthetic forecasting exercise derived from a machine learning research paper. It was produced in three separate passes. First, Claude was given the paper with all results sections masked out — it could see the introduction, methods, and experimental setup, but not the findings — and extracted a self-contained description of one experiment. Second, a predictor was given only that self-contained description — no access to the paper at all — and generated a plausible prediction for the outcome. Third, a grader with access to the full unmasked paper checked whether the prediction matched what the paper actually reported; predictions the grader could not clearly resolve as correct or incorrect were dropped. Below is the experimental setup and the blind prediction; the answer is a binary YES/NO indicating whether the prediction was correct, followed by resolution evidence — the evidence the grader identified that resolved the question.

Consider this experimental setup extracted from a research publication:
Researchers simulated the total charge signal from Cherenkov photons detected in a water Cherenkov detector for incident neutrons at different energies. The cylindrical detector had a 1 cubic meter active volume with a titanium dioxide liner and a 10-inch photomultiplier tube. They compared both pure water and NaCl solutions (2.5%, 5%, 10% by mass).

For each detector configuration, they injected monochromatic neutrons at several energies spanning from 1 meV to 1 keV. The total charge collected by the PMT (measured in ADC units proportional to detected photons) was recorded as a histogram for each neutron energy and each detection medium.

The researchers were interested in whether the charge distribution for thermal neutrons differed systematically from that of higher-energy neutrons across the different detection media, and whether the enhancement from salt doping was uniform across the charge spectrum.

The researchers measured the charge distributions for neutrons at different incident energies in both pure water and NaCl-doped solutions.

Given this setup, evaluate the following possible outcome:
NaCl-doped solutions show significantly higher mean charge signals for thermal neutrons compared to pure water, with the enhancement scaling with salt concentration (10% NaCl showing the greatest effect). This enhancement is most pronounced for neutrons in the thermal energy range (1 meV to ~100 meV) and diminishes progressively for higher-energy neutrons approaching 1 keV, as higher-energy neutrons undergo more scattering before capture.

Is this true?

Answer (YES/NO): NO